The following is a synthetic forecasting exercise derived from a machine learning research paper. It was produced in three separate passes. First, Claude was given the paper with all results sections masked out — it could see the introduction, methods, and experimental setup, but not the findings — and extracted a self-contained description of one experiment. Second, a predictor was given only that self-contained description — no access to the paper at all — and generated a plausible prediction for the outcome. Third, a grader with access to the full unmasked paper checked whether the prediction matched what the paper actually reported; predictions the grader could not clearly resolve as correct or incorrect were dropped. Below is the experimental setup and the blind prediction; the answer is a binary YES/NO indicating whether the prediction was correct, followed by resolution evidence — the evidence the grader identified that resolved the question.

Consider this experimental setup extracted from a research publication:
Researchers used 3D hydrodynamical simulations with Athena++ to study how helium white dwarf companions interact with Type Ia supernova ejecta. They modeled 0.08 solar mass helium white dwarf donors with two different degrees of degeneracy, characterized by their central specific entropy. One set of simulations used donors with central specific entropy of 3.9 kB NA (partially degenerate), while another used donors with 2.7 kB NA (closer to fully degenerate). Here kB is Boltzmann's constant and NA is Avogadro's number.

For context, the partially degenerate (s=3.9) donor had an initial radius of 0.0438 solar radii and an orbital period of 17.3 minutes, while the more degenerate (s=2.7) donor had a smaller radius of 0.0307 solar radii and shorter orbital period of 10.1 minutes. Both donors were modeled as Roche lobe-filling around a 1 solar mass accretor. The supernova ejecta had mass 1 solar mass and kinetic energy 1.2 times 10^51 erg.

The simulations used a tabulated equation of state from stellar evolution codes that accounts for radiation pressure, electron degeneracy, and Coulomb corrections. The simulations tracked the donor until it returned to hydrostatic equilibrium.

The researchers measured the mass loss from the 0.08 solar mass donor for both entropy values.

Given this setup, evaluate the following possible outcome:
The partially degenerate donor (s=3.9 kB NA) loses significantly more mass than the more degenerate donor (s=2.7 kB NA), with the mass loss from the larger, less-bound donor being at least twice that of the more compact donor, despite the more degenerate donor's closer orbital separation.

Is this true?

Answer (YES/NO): YES